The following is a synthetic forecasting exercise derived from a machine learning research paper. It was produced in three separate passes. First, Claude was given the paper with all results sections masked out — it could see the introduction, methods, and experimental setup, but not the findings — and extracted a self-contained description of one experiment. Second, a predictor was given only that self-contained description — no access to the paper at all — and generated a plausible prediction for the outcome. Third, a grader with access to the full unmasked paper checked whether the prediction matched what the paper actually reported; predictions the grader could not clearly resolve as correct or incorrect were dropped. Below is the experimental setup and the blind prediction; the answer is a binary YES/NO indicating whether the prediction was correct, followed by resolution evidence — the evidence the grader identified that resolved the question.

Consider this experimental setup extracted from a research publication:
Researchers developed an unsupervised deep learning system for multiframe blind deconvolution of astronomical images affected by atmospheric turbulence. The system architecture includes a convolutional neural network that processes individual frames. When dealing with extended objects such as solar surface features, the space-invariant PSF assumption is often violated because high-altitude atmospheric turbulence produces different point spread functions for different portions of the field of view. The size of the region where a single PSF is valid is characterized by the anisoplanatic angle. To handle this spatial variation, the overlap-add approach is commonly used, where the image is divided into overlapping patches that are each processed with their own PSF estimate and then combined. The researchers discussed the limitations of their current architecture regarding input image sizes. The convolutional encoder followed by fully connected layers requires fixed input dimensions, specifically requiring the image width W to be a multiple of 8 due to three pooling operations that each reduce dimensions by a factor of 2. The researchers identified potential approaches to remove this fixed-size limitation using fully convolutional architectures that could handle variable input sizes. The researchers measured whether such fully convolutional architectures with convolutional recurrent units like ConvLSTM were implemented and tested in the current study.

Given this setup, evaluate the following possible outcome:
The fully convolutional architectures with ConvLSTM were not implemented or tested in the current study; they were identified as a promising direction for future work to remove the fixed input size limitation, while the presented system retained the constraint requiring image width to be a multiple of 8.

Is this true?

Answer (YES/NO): YES